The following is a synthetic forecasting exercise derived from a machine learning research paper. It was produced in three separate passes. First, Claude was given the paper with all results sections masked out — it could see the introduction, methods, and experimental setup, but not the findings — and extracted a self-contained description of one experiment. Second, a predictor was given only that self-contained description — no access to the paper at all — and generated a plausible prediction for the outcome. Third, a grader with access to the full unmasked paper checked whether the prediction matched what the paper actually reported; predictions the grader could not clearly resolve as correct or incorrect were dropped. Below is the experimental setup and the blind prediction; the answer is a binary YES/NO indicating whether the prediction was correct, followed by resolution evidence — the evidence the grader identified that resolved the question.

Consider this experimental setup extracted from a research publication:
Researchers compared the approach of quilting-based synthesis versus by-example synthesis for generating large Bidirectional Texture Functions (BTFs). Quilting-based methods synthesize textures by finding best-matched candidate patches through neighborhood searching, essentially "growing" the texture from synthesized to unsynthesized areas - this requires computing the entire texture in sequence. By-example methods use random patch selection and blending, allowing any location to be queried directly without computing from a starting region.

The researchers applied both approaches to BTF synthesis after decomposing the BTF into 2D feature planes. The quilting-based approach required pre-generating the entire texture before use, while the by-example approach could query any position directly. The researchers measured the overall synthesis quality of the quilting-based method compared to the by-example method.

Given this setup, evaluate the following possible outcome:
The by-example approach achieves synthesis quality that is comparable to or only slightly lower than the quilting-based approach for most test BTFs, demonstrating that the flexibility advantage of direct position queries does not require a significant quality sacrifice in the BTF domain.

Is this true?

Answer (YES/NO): NO